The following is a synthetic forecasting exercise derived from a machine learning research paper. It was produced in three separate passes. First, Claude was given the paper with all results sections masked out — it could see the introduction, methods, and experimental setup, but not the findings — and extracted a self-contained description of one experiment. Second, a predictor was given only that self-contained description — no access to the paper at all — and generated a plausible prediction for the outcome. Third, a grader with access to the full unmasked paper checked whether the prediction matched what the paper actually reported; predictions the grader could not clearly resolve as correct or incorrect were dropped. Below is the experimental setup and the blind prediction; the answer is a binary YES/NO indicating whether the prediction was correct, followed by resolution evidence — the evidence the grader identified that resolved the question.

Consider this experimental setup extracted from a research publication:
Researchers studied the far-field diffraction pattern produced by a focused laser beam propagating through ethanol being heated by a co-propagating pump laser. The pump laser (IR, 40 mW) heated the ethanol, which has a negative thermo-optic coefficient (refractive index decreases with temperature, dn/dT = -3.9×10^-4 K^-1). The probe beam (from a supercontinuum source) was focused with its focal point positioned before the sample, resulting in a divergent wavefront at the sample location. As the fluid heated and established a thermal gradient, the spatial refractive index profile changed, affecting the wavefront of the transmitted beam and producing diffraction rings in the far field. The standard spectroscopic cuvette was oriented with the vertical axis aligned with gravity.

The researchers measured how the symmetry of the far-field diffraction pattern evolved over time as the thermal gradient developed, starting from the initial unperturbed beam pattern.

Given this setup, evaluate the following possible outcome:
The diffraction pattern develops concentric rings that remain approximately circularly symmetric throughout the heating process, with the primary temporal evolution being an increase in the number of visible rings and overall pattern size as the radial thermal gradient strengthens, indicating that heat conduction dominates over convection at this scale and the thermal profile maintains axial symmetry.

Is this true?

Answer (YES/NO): NO